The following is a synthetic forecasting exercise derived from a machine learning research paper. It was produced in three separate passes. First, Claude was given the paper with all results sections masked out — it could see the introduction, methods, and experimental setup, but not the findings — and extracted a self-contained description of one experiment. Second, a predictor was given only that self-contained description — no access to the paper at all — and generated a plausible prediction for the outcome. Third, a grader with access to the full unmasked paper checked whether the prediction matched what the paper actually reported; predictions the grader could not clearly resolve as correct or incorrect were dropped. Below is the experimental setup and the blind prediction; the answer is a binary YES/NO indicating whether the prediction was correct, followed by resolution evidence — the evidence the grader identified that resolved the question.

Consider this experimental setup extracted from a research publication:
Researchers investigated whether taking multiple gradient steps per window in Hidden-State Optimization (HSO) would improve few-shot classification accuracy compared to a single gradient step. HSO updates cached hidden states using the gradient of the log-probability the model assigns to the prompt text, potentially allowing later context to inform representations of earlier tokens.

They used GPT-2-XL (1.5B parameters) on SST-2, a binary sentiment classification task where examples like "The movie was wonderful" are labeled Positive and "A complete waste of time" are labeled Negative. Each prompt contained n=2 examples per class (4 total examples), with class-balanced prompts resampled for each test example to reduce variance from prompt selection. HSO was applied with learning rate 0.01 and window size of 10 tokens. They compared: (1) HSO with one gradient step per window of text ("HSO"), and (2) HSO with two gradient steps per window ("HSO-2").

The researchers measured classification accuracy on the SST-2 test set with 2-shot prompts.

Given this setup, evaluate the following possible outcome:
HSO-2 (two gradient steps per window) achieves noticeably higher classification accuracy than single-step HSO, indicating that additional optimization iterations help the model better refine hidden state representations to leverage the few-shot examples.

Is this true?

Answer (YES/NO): YES